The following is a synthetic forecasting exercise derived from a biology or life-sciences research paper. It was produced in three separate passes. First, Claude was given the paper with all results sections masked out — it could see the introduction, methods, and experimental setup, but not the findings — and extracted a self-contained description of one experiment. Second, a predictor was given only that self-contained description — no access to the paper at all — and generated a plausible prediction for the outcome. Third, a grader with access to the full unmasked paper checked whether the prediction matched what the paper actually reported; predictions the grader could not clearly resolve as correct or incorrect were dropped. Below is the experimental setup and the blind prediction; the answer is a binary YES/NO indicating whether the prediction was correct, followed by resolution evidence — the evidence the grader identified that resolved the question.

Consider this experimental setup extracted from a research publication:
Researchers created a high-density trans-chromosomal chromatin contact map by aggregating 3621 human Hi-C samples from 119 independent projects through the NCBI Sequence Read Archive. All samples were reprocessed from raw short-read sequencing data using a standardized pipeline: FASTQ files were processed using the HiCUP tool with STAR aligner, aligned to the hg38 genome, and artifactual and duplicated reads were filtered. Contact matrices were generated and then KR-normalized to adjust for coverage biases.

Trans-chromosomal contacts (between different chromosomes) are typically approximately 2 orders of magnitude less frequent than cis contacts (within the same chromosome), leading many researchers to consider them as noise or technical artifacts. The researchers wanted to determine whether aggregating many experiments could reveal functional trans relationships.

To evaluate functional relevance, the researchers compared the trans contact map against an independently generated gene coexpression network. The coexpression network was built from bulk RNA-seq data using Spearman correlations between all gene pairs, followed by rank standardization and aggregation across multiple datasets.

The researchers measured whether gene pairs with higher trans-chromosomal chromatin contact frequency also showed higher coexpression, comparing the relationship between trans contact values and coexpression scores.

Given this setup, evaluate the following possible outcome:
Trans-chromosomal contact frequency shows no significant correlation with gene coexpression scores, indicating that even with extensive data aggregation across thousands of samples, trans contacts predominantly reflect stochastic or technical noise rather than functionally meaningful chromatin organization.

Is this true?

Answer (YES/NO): NO